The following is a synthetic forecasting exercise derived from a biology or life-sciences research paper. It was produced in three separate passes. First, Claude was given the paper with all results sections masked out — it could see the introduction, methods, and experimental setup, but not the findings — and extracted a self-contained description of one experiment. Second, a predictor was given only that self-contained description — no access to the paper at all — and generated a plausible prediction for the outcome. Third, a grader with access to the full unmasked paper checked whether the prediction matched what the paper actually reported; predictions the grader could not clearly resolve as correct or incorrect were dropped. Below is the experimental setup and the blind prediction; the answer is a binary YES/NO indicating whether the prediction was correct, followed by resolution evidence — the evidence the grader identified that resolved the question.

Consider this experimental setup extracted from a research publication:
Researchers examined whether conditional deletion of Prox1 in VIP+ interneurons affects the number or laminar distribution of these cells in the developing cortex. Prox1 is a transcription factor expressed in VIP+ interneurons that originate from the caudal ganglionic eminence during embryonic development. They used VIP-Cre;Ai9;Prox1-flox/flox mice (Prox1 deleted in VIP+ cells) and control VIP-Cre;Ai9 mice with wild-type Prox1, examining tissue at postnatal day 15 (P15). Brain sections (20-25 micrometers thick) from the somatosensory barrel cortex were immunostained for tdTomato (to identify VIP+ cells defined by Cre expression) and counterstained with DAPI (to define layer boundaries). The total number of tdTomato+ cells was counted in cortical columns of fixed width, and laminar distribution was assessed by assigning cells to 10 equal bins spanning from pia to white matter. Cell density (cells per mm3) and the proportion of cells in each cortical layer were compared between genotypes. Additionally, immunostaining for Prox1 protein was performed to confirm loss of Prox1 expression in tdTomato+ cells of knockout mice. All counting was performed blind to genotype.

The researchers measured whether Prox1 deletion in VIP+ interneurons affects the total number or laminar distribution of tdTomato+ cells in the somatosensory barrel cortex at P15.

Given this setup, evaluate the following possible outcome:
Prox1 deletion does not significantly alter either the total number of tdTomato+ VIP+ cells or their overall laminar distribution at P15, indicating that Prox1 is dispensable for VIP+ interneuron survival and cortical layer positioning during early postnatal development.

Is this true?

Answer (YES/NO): NO